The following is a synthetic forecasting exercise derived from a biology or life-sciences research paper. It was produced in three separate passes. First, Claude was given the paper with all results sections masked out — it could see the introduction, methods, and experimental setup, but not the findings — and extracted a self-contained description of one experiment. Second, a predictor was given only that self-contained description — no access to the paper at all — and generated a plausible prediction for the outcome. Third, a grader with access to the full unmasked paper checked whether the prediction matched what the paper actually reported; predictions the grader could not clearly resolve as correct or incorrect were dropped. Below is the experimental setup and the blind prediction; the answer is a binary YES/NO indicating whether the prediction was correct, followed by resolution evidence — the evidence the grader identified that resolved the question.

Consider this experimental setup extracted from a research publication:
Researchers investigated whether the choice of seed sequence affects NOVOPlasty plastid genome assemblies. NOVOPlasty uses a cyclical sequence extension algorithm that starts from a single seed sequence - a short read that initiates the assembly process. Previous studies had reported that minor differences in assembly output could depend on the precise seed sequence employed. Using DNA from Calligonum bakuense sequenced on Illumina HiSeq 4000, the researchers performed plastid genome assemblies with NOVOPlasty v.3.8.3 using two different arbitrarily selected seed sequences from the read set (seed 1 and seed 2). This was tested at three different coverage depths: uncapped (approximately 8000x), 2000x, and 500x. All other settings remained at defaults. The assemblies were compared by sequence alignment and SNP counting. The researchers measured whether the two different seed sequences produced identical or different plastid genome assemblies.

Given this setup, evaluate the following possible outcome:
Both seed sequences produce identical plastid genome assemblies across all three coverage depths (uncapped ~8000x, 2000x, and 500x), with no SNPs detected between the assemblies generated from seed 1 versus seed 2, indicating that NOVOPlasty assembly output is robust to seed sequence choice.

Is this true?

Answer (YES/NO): NO